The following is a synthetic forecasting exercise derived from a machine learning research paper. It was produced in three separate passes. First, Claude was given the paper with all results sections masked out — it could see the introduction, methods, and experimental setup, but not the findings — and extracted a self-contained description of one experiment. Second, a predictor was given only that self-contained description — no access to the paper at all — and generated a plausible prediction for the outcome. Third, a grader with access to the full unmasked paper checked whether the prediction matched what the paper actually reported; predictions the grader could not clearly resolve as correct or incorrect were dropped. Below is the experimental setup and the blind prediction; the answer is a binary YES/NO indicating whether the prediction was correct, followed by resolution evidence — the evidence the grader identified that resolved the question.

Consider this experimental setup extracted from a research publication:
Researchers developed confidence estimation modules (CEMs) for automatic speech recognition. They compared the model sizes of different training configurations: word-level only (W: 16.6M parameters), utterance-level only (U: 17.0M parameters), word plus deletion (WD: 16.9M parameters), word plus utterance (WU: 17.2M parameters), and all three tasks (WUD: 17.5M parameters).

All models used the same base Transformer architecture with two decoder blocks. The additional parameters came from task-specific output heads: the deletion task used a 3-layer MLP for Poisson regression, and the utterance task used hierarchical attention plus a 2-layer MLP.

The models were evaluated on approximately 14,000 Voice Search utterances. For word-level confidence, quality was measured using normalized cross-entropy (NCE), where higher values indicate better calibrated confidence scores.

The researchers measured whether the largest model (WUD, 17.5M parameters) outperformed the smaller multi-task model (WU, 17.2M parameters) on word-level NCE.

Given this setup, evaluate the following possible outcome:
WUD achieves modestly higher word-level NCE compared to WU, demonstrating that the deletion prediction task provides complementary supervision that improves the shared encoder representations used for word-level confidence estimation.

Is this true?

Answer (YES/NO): NO